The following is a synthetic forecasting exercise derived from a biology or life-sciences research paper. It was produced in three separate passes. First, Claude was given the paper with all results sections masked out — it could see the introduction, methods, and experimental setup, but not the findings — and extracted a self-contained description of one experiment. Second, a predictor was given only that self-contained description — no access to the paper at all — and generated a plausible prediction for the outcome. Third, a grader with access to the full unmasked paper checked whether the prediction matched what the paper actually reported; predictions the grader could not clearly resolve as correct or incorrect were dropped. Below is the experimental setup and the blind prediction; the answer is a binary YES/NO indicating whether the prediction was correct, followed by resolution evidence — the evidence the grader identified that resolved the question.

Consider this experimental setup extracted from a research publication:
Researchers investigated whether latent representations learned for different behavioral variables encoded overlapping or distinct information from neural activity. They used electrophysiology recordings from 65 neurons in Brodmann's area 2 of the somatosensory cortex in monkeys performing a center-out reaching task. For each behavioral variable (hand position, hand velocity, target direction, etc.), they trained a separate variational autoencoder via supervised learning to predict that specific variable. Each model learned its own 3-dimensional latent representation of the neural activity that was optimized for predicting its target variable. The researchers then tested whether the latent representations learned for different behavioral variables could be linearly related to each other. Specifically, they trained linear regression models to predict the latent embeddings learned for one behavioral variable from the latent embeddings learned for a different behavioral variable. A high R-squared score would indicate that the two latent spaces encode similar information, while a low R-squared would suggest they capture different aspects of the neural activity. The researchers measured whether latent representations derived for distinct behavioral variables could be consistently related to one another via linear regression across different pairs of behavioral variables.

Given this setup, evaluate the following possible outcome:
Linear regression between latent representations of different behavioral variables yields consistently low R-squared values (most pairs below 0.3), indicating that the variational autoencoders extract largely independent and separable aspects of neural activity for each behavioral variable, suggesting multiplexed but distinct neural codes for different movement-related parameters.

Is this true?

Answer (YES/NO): YES